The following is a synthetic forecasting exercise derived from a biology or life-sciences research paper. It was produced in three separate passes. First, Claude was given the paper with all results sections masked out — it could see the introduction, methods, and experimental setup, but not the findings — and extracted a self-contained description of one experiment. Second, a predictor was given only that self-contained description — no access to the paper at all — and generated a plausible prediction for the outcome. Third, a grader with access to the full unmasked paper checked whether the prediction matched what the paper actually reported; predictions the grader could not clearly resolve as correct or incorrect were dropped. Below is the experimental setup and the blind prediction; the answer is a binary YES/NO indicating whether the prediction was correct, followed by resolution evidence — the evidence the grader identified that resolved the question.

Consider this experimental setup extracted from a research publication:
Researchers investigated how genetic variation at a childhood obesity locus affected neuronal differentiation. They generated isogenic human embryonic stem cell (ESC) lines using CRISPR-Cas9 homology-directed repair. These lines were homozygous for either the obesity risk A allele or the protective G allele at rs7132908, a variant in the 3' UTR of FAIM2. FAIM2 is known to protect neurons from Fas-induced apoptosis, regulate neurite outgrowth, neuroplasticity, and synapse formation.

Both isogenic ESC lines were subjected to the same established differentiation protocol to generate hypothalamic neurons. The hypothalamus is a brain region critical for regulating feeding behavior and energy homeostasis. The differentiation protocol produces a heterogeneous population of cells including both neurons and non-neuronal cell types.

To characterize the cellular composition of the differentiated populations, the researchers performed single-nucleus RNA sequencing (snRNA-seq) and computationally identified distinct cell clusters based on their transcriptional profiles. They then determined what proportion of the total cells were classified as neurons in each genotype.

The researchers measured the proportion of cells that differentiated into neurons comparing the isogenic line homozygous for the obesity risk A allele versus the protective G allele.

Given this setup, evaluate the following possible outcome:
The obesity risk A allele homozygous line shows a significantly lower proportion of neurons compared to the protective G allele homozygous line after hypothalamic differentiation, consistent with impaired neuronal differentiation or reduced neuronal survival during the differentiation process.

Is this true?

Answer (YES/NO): YES